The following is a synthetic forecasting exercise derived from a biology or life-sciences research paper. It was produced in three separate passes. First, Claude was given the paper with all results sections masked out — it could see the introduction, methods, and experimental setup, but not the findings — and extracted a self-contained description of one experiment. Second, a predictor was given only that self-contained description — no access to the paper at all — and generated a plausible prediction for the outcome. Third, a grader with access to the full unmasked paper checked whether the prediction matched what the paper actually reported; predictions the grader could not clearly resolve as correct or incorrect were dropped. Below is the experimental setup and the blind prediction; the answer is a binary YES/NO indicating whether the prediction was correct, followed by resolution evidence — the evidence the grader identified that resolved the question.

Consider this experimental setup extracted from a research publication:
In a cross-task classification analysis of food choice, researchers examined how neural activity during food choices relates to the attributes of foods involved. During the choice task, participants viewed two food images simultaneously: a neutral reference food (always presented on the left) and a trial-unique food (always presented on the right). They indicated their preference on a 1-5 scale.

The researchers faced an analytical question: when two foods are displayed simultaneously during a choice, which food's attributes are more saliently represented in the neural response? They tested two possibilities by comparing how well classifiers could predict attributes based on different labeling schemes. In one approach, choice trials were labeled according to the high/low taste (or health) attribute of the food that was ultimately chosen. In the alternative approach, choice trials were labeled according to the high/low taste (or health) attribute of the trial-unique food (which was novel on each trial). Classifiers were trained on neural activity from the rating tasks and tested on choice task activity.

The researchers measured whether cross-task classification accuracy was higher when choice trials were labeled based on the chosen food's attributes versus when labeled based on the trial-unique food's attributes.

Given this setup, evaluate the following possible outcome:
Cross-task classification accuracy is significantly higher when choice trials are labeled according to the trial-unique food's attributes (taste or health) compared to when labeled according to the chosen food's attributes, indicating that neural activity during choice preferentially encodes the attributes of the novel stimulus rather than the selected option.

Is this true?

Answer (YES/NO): NO